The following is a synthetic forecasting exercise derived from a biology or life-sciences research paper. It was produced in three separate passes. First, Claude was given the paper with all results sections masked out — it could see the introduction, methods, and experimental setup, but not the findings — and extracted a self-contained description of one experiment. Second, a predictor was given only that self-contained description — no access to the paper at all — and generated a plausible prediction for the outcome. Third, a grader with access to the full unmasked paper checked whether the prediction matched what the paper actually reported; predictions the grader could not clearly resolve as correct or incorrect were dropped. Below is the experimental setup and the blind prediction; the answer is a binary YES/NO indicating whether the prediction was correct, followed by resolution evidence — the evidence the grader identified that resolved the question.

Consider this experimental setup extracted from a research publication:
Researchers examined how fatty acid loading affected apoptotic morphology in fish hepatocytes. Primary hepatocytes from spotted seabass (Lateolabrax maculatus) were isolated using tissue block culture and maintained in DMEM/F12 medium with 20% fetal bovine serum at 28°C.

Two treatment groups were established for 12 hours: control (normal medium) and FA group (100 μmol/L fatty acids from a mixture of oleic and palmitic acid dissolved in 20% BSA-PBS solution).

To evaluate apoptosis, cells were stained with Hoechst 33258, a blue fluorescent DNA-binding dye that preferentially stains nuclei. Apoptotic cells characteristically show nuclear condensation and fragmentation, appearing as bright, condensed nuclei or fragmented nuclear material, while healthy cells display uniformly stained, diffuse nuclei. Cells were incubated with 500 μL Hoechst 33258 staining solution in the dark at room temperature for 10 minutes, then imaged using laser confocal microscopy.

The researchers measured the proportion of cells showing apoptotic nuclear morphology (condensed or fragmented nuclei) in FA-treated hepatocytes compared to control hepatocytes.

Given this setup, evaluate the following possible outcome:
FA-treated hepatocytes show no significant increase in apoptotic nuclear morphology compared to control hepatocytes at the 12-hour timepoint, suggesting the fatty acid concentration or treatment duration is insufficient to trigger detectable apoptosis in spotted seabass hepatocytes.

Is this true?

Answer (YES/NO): NO